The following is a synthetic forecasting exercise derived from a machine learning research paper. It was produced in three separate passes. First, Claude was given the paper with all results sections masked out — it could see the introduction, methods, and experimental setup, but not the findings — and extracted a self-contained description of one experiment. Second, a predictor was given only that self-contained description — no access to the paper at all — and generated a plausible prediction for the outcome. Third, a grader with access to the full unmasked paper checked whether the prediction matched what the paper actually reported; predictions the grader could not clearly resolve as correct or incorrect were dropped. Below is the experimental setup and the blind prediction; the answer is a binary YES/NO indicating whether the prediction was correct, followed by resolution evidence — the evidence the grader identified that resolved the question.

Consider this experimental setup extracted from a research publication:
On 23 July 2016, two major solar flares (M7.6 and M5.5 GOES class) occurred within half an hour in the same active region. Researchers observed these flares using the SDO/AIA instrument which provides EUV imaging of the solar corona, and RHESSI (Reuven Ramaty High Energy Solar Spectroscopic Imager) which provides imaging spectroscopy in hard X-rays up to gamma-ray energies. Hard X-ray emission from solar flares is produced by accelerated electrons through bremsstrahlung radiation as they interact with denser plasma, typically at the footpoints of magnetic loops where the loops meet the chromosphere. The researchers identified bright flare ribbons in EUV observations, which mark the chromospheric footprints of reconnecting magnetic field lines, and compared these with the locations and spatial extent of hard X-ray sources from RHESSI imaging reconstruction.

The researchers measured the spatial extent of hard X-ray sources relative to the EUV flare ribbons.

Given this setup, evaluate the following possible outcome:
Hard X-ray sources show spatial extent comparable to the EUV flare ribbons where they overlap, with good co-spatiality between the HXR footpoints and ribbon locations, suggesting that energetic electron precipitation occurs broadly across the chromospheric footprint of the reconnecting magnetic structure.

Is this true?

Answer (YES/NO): NO